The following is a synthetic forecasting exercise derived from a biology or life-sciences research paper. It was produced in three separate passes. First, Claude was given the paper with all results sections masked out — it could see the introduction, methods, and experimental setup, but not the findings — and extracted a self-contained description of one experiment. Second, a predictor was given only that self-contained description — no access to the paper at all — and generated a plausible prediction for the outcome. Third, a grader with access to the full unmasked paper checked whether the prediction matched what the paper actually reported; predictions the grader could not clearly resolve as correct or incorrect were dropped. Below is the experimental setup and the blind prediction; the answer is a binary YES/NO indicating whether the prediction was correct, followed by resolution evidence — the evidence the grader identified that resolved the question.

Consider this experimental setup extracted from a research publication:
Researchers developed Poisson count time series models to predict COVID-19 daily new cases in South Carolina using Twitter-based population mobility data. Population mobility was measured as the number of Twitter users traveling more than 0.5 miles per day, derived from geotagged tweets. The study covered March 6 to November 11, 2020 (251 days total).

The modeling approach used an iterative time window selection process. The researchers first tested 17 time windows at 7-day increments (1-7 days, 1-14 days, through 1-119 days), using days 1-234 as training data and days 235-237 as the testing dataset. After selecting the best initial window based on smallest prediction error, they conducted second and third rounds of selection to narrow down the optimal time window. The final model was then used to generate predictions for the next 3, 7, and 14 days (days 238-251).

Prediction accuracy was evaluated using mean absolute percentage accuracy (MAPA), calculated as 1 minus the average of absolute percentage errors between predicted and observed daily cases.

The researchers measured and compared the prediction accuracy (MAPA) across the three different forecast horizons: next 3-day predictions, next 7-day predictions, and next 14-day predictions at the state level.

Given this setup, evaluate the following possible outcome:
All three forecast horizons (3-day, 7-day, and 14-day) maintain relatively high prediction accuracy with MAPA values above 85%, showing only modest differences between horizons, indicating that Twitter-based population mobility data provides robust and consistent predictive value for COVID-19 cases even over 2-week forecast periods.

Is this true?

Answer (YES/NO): NO